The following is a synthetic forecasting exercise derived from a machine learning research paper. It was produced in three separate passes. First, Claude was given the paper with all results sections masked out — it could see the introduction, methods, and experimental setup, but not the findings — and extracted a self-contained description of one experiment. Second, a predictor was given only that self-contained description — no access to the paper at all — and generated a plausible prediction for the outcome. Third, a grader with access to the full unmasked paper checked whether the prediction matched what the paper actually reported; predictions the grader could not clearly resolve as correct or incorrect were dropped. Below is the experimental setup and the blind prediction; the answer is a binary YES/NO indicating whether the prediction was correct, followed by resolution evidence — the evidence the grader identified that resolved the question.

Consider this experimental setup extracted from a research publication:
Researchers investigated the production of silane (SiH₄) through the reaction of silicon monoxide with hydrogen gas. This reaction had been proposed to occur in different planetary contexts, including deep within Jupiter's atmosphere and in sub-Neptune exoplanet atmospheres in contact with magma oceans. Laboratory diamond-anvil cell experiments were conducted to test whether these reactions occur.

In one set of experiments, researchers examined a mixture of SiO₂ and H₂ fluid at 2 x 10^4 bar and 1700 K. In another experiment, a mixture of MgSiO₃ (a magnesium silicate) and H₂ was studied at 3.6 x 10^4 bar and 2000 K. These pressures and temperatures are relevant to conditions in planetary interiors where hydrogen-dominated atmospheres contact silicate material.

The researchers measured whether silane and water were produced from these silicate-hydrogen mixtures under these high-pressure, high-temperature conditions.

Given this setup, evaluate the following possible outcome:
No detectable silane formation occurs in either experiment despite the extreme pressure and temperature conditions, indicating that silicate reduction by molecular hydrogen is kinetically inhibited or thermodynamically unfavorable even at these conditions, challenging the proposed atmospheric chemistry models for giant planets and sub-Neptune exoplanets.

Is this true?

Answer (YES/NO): NO